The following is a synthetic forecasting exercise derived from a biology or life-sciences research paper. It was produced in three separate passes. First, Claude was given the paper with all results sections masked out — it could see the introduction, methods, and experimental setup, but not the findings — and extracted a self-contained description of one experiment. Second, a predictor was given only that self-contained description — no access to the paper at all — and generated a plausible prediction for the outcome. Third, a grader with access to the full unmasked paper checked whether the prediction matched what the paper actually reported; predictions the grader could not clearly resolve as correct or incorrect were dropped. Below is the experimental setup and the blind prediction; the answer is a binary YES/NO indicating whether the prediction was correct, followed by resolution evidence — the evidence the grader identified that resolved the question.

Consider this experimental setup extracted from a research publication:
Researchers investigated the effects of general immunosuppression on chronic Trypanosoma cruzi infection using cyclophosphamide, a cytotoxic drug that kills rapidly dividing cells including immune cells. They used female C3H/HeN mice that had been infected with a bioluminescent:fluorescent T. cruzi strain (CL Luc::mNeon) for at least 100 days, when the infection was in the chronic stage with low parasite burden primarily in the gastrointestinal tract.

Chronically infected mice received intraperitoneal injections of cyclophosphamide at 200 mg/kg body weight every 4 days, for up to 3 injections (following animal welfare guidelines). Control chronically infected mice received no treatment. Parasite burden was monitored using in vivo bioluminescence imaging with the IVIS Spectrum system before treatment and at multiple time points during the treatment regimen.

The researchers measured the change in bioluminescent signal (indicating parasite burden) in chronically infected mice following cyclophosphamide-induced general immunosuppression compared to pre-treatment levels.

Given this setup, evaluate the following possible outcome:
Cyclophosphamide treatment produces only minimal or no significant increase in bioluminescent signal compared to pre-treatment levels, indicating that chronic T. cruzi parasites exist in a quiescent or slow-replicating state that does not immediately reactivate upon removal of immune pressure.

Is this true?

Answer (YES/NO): NO